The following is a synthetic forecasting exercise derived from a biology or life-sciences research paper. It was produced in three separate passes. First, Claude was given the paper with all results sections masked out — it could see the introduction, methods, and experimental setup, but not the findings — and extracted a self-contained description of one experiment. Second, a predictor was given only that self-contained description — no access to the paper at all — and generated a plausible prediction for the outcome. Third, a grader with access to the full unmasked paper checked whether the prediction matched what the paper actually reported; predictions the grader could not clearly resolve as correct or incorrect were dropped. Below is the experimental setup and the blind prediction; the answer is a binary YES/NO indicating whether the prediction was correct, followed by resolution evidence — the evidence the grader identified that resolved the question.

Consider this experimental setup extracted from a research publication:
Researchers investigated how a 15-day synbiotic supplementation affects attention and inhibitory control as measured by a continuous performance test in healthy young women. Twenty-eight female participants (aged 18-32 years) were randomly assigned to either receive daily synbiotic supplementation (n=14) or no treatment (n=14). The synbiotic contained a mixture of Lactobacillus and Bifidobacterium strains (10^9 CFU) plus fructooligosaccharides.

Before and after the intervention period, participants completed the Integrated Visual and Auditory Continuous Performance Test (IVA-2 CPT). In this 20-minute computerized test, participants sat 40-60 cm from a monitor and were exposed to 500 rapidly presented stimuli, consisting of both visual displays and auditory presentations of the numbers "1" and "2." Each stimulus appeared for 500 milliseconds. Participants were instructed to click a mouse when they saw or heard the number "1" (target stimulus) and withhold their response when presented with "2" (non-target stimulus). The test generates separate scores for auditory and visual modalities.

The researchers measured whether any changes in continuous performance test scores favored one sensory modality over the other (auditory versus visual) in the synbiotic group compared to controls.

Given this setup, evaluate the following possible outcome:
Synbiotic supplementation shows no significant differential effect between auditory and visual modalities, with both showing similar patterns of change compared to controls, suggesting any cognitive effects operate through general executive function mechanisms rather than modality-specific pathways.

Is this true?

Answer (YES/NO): NO